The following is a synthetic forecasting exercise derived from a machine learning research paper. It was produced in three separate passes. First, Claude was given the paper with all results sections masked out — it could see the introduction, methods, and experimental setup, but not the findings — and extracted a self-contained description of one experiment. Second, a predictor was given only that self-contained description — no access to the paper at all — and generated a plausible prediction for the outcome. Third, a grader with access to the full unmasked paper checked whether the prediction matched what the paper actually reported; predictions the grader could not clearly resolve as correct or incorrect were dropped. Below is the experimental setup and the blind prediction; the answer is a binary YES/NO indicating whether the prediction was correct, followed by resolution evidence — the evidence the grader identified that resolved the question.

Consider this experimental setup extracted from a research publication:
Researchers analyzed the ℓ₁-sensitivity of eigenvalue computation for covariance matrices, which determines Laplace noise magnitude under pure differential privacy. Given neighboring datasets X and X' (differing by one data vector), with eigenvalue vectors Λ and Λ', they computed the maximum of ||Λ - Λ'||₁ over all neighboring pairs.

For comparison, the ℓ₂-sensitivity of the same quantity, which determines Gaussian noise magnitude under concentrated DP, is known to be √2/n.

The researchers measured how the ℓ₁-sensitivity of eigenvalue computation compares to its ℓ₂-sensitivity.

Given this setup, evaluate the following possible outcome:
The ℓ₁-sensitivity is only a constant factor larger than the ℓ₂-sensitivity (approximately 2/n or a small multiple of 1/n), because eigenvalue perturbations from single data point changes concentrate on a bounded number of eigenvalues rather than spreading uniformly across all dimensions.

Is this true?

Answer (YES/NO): YES